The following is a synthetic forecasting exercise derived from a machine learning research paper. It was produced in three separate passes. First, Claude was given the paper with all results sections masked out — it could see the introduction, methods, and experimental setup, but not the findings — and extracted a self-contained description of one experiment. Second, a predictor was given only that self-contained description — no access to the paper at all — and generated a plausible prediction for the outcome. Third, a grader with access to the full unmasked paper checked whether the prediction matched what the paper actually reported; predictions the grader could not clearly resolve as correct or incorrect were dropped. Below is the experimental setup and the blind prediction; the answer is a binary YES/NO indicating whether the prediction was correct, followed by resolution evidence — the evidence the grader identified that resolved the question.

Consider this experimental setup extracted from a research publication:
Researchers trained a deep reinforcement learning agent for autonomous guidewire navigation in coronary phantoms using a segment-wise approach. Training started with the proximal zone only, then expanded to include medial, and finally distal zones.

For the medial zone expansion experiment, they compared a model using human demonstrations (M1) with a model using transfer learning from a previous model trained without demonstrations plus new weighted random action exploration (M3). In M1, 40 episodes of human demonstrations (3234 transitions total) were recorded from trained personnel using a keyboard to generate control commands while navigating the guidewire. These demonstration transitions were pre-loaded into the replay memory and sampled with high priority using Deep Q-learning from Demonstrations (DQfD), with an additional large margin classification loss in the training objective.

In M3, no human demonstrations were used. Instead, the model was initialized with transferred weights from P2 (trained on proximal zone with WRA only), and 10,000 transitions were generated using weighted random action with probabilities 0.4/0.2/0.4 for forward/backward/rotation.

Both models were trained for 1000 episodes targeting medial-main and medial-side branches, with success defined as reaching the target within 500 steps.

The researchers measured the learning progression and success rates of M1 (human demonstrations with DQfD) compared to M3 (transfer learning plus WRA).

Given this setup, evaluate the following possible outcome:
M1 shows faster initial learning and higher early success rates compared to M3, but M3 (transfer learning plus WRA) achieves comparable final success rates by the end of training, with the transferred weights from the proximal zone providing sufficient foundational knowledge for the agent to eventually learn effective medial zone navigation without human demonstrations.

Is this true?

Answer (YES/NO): NO